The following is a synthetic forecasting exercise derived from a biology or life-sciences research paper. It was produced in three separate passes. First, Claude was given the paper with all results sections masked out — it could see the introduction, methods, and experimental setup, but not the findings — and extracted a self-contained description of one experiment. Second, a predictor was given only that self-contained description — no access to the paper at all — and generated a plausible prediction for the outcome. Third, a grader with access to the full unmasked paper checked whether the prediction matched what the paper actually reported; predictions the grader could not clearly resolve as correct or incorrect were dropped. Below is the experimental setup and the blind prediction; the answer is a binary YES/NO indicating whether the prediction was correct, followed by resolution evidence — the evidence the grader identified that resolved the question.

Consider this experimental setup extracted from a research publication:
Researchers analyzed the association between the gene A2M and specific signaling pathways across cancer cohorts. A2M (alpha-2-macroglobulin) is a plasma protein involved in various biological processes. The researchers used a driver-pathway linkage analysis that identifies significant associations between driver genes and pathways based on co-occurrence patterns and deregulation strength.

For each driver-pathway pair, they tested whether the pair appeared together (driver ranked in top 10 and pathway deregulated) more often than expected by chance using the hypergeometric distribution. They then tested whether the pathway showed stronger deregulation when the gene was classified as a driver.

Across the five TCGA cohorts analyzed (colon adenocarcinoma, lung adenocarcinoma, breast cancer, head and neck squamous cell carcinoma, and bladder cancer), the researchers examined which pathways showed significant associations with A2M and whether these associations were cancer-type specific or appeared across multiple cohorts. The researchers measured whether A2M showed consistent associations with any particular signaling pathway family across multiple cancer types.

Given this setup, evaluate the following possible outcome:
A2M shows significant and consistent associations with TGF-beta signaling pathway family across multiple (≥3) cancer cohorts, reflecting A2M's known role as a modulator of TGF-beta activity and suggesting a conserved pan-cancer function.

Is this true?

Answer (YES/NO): NO